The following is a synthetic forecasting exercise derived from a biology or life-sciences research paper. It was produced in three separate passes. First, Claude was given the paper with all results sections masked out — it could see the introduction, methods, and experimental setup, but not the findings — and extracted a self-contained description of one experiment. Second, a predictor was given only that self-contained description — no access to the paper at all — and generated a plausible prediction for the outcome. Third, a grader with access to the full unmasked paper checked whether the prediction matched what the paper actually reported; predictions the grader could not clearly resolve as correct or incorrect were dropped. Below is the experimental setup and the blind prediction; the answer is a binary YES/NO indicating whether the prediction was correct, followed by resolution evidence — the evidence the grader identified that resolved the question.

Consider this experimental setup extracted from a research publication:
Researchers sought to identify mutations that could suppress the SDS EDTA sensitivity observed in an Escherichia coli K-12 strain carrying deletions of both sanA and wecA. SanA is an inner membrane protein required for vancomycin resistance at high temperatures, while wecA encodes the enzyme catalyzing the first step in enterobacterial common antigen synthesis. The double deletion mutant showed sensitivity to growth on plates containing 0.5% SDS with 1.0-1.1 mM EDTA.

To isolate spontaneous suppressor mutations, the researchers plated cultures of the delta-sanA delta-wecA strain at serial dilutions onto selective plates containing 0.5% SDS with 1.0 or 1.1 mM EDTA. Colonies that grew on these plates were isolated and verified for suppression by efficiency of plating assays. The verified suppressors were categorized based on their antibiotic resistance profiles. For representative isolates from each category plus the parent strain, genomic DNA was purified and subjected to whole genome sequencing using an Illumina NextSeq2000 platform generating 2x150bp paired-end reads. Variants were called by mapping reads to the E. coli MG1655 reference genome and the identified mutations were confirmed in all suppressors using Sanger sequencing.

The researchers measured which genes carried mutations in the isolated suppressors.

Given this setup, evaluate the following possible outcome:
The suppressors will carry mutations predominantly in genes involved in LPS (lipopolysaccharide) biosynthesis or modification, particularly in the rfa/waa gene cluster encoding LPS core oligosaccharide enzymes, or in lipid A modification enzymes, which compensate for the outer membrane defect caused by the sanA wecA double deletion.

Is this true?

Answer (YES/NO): NO